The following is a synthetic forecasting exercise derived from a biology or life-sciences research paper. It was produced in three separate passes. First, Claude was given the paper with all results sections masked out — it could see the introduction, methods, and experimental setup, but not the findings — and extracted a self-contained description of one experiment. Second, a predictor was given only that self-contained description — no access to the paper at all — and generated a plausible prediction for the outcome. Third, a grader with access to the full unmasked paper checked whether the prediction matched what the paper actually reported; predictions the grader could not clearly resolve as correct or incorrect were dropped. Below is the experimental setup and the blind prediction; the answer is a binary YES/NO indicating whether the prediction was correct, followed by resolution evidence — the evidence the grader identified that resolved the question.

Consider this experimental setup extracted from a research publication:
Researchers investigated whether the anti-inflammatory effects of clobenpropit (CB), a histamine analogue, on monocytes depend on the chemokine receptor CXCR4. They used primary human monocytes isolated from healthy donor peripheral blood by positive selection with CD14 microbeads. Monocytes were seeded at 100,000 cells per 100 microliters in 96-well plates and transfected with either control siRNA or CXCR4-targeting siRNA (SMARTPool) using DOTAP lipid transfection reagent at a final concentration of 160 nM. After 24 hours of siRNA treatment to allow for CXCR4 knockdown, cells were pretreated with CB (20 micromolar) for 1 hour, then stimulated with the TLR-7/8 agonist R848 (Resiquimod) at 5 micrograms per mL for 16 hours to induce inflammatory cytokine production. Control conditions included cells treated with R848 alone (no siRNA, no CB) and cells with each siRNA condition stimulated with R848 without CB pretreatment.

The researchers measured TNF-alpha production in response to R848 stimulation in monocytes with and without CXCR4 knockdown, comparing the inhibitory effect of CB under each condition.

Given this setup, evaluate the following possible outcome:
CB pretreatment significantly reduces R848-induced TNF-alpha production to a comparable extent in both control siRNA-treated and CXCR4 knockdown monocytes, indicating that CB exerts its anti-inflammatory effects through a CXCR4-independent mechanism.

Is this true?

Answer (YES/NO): NO